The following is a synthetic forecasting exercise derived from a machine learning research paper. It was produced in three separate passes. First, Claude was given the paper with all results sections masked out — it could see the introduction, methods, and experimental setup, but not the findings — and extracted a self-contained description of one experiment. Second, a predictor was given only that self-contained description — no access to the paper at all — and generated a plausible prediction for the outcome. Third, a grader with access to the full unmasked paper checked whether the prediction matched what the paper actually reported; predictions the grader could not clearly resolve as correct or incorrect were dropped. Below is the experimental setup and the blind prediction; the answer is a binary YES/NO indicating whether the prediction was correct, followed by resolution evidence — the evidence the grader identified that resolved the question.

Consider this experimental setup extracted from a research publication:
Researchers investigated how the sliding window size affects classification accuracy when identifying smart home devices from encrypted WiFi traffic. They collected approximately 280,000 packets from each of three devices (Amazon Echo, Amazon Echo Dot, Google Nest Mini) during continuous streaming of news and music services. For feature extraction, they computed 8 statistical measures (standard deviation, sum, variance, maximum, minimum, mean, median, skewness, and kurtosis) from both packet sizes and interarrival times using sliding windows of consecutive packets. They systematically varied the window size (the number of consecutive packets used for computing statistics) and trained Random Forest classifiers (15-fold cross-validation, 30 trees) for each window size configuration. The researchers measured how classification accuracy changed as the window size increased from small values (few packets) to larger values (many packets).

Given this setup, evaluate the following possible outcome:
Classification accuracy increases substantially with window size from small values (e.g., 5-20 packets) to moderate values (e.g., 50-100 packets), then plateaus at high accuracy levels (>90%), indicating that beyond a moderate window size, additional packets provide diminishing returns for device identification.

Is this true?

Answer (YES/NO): NO